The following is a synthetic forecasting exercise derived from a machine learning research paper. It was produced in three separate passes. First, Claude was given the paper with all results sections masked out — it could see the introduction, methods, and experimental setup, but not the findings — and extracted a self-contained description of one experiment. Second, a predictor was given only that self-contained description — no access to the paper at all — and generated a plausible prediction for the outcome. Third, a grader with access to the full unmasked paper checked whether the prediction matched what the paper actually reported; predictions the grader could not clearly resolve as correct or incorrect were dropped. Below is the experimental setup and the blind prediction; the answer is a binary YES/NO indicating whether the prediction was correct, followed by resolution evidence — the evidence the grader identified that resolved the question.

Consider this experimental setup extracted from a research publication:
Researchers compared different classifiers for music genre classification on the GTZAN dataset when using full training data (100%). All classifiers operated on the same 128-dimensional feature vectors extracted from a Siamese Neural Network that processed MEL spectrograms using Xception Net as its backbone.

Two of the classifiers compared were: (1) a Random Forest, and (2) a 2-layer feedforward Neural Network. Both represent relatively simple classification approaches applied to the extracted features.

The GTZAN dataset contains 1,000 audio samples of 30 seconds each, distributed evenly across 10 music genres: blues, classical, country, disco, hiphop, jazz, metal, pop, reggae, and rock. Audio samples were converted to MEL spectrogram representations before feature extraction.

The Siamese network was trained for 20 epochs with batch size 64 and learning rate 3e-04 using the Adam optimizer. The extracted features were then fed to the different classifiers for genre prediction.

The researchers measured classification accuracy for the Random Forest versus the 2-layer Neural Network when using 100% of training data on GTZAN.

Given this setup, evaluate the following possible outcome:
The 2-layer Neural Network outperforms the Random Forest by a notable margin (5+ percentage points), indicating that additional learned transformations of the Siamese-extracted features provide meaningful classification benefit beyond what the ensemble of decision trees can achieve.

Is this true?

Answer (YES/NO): NO